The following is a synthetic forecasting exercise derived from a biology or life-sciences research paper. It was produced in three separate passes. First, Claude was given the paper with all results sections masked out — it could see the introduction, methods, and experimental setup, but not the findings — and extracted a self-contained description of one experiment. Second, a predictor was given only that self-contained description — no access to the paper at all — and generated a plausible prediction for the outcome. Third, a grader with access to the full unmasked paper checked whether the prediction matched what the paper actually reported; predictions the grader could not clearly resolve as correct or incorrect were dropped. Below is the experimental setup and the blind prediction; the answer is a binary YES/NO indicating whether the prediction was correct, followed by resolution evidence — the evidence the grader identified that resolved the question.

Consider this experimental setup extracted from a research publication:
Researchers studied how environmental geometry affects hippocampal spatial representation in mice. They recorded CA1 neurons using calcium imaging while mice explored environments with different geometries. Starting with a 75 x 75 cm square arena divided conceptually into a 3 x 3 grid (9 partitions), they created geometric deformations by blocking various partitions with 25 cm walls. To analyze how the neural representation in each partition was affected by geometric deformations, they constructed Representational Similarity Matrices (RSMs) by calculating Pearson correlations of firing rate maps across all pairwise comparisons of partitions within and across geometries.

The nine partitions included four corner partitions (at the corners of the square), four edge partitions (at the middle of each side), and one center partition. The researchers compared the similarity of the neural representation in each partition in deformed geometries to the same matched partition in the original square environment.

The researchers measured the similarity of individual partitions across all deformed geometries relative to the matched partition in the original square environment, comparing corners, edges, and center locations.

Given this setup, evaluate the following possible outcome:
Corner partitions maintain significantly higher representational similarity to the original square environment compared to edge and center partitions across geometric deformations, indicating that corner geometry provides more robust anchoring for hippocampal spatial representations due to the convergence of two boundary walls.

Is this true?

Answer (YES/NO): YES